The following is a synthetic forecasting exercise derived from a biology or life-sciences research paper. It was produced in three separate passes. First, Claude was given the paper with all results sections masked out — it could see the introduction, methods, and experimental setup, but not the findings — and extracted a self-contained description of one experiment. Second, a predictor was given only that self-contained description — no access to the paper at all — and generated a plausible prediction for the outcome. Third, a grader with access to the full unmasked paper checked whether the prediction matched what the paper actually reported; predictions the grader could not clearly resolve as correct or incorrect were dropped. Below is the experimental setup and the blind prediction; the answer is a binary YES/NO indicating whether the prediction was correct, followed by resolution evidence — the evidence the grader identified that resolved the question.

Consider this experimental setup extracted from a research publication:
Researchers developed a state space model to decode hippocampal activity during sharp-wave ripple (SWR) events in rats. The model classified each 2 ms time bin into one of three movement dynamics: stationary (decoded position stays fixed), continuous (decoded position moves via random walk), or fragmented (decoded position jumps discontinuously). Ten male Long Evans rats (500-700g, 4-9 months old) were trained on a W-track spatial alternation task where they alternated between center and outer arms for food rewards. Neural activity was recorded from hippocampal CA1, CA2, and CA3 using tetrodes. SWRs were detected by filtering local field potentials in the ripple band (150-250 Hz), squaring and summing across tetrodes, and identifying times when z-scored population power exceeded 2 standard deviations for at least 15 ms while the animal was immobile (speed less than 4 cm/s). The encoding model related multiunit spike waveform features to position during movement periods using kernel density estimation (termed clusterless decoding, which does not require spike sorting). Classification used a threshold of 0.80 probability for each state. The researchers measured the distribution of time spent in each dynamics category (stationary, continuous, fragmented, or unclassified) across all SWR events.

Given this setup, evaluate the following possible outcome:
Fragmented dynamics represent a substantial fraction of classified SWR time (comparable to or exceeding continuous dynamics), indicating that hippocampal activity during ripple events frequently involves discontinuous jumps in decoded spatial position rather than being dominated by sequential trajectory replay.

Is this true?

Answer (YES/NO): NO